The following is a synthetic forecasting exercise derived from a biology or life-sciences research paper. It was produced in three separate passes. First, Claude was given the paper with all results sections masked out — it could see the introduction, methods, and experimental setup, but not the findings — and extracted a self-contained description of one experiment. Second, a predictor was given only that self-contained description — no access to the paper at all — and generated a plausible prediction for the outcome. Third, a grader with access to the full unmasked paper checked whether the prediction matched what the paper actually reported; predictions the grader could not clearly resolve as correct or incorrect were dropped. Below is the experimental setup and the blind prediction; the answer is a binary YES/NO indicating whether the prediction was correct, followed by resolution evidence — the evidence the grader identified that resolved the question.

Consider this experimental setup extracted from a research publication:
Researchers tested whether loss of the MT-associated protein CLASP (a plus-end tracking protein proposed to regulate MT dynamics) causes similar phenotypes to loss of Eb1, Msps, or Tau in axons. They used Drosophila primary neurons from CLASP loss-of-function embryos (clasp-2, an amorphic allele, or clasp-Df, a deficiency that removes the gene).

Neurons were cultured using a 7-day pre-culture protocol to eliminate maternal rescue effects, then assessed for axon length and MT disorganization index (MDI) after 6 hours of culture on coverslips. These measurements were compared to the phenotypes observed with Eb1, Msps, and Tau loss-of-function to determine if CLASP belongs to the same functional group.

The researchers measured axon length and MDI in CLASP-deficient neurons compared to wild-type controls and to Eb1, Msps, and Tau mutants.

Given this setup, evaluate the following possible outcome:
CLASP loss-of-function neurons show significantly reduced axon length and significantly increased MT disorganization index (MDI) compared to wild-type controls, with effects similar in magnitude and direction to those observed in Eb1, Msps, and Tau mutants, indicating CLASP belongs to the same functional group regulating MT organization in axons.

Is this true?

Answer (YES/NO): NO